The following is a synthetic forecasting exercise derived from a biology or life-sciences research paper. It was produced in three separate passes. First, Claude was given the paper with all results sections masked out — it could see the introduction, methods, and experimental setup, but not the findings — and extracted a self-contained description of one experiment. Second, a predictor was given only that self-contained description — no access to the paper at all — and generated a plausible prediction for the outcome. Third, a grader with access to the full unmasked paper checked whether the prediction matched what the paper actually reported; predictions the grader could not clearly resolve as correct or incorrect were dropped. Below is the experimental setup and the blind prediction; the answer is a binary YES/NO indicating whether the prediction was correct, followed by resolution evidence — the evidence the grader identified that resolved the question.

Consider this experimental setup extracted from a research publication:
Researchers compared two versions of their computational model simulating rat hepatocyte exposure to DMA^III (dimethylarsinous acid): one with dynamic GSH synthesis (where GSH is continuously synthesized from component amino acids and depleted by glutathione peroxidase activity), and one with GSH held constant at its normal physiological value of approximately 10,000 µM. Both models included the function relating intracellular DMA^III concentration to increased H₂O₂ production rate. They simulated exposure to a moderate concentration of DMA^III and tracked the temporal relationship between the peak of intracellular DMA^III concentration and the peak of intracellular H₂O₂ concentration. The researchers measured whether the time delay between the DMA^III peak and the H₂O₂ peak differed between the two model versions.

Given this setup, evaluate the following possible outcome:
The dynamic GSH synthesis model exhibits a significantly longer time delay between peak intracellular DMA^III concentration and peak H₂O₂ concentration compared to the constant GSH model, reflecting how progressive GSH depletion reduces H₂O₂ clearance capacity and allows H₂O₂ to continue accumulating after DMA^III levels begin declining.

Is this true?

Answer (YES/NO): YES